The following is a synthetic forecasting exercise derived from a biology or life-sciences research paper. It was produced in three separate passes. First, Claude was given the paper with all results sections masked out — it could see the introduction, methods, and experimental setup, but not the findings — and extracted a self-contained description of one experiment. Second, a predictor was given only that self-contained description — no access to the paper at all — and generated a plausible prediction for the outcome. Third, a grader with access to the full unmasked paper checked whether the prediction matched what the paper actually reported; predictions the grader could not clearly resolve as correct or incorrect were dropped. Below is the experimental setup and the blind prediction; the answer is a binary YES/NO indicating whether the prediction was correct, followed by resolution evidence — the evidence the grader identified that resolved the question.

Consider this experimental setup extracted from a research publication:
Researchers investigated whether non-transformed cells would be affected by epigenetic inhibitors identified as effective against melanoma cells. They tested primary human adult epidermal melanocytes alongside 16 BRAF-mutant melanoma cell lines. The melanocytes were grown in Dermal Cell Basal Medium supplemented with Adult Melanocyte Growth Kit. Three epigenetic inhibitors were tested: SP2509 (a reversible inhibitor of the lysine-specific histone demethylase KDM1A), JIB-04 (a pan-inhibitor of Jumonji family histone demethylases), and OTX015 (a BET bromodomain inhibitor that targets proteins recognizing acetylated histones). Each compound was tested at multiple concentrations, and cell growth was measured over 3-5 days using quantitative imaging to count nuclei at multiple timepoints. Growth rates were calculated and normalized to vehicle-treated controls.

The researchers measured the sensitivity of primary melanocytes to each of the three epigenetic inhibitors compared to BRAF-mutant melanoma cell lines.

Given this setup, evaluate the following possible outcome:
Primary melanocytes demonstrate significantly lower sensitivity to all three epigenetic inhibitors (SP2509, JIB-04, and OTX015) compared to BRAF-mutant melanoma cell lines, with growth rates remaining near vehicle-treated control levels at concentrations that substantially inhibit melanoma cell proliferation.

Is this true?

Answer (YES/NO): YES